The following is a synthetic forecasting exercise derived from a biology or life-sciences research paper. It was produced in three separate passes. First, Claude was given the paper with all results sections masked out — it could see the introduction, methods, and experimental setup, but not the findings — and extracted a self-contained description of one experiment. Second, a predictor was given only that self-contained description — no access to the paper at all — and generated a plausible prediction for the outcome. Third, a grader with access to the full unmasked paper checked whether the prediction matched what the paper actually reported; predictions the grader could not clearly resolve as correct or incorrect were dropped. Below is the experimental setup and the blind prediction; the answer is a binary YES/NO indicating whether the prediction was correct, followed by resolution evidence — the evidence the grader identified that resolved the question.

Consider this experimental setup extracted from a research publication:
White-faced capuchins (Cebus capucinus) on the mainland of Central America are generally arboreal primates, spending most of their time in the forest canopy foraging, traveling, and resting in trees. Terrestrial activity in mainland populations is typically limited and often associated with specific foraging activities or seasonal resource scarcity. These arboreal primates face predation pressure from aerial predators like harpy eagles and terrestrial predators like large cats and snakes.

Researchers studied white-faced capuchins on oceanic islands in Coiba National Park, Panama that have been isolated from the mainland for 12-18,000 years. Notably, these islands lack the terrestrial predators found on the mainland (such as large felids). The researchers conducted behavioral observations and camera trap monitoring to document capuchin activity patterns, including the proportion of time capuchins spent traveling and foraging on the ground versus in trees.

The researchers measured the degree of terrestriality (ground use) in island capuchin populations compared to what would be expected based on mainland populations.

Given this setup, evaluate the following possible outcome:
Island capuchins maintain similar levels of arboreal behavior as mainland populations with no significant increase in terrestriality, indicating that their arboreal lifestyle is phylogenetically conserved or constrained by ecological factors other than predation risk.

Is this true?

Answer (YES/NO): NO